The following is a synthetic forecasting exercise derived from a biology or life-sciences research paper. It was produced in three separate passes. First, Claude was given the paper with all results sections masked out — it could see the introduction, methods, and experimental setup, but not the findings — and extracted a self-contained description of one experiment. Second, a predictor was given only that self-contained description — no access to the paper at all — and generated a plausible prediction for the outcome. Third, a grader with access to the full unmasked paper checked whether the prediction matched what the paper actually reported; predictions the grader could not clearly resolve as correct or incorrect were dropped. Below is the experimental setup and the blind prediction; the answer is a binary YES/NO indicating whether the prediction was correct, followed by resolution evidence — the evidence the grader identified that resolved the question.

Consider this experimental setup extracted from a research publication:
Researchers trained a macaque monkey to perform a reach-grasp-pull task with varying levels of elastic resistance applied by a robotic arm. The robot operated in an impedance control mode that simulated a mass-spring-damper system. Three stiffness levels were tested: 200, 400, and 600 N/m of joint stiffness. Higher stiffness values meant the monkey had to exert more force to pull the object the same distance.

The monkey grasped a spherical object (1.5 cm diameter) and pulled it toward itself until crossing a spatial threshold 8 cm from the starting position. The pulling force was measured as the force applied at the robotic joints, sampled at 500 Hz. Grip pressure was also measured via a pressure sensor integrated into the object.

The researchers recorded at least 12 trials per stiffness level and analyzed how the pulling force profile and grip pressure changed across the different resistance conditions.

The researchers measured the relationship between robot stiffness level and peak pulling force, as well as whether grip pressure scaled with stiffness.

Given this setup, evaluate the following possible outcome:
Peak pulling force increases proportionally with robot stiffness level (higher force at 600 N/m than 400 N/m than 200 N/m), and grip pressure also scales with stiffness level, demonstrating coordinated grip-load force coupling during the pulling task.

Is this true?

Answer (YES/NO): YES